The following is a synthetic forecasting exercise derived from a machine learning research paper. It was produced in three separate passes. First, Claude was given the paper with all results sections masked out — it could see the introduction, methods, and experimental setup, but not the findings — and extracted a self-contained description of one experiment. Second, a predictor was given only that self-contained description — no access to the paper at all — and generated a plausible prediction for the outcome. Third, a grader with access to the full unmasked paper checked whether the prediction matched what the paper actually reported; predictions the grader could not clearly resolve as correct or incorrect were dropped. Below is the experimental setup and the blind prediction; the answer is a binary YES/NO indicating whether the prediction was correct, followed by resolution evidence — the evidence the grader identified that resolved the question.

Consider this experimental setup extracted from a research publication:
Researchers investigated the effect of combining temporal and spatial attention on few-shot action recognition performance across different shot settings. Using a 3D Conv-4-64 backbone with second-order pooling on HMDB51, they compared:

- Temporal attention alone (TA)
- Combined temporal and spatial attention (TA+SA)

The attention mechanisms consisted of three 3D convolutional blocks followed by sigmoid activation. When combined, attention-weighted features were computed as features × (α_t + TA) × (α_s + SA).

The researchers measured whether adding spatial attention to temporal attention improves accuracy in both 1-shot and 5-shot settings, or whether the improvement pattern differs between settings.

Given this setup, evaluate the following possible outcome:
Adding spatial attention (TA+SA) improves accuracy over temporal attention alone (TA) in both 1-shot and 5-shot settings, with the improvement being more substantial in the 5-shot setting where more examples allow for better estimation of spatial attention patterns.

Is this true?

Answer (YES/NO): NO